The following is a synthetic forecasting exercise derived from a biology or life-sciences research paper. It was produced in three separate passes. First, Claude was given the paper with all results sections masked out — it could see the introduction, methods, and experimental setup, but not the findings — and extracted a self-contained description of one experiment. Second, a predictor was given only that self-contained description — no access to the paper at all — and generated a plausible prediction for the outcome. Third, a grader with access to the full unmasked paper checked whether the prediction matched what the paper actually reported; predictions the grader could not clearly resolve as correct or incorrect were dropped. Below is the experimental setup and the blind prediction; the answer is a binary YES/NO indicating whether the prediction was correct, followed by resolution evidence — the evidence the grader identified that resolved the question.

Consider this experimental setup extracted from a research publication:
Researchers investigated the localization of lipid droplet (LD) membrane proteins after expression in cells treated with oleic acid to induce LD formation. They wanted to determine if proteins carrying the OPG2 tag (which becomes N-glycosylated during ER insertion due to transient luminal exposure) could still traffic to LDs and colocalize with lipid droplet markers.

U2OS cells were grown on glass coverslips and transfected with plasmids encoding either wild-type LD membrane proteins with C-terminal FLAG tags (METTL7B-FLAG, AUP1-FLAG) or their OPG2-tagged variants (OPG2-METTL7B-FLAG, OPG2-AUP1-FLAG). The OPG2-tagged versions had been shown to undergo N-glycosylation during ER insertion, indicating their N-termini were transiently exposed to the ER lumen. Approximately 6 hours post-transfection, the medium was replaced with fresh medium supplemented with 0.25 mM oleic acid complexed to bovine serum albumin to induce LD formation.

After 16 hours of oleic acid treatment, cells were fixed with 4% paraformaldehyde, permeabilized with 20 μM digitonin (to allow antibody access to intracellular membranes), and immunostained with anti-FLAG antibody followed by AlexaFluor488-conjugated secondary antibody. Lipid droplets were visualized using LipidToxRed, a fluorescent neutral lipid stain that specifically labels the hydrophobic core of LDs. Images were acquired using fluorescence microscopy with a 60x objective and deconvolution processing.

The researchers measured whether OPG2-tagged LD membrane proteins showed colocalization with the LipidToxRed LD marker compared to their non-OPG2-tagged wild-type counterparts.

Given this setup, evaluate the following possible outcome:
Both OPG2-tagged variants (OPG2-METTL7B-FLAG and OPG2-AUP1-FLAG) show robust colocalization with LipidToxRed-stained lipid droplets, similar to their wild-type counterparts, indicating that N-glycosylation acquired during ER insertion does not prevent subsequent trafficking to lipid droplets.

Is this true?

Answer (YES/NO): YES